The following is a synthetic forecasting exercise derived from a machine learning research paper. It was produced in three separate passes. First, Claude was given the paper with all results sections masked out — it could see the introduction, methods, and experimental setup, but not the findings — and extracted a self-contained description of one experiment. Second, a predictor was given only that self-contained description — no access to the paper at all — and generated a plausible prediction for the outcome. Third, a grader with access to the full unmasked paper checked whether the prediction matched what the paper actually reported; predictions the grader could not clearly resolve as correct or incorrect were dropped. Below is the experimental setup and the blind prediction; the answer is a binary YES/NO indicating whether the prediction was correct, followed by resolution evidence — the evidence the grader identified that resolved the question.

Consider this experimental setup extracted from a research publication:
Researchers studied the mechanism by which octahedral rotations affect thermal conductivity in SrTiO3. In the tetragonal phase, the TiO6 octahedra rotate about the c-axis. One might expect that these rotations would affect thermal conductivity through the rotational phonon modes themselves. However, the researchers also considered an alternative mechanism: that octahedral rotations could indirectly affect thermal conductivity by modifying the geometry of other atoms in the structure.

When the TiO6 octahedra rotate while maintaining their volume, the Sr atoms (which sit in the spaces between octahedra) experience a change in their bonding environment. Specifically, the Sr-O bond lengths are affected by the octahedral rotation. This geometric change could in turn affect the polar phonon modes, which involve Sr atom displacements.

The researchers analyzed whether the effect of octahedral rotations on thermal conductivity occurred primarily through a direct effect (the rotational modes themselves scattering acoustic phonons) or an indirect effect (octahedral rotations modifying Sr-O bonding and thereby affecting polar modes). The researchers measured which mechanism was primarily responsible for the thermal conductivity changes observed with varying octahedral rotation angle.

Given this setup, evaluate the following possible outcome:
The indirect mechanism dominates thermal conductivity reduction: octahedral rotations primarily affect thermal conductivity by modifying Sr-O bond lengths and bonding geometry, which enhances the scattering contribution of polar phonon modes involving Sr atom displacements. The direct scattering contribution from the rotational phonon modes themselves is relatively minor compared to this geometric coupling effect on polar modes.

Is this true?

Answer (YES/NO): NO